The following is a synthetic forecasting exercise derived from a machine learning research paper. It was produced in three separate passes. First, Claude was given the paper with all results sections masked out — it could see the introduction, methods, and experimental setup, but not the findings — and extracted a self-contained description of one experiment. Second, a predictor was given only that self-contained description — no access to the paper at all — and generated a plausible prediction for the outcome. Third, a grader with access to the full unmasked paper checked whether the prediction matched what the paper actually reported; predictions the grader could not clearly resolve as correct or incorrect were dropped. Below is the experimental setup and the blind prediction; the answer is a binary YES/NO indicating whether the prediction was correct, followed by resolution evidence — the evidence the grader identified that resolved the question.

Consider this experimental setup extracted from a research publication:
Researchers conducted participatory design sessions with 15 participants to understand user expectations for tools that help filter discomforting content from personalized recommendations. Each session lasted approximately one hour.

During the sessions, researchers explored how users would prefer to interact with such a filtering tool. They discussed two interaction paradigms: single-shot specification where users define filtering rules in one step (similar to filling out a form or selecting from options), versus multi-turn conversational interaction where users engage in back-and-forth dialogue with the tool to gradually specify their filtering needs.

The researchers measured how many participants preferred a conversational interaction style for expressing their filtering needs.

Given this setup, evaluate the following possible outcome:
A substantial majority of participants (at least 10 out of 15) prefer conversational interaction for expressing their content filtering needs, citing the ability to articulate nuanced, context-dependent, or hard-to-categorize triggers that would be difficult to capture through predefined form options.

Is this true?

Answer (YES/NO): NO